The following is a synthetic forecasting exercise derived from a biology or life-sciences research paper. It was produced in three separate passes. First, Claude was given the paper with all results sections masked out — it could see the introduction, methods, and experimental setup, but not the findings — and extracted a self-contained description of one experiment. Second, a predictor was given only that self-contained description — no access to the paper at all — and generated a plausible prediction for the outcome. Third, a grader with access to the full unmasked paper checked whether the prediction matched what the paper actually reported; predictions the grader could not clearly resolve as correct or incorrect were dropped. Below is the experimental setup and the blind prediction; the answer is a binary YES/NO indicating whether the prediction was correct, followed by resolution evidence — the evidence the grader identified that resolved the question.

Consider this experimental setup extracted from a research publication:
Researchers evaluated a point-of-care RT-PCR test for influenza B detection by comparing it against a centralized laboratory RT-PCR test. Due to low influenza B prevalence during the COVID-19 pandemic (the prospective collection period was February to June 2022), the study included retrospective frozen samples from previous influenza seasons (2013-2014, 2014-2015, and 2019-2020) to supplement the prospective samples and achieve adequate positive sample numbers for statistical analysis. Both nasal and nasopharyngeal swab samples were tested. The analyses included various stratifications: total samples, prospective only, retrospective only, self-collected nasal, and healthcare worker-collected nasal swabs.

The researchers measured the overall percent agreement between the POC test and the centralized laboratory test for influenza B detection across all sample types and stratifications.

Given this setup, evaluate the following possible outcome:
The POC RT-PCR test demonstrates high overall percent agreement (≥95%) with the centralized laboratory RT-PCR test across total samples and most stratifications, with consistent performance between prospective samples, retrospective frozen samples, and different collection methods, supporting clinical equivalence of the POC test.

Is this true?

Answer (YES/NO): YES